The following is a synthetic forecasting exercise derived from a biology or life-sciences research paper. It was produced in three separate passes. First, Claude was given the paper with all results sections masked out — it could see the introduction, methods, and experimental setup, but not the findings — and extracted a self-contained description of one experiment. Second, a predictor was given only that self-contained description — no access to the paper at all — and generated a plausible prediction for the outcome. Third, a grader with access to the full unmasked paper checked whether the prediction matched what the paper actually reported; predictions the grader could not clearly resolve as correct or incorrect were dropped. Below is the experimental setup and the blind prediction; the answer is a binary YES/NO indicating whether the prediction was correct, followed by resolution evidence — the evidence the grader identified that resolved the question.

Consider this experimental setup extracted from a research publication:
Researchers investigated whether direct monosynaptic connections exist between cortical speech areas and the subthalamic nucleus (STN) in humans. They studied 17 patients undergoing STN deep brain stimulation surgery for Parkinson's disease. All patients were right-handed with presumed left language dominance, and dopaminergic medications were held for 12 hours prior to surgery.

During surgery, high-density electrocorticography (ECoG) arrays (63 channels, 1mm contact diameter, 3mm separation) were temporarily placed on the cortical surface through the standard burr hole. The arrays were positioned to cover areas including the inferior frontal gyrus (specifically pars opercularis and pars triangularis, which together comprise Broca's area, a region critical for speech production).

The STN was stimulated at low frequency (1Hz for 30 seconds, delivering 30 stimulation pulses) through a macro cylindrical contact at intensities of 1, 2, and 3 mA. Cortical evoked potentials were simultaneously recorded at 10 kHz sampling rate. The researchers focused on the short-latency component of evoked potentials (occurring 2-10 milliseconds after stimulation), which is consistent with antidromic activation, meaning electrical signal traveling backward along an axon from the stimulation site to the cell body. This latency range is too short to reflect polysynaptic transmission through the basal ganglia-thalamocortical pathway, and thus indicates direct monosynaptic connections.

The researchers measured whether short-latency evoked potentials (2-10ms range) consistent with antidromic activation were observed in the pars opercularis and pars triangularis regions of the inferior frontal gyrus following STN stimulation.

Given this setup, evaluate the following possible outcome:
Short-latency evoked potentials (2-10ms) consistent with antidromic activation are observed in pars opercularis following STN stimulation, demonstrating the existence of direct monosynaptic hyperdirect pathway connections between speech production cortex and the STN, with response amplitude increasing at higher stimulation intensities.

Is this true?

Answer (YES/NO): YES